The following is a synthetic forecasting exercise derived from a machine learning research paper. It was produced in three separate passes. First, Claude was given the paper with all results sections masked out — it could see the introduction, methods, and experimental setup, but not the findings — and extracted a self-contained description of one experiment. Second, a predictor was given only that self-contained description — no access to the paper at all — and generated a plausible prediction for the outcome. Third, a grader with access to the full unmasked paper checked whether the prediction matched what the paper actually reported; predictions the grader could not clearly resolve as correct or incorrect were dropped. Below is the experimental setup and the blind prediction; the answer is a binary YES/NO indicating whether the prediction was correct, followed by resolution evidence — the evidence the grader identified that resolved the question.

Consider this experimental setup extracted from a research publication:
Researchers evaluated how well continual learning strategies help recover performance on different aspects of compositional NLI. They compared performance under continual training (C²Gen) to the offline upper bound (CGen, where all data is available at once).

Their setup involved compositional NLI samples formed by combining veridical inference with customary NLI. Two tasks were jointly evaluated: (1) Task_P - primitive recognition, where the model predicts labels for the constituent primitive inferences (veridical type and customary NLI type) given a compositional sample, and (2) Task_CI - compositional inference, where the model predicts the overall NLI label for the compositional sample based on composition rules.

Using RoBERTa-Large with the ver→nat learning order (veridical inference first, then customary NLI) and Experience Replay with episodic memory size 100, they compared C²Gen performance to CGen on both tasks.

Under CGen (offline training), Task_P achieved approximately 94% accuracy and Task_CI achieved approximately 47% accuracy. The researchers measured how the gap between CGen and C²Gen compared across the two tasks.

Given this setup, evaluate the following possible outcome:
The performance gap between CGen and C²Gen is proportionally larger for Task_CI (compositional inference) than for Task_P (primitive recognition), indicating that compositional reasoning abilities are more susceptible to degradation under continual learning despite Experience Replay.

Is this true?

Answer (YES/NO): YES